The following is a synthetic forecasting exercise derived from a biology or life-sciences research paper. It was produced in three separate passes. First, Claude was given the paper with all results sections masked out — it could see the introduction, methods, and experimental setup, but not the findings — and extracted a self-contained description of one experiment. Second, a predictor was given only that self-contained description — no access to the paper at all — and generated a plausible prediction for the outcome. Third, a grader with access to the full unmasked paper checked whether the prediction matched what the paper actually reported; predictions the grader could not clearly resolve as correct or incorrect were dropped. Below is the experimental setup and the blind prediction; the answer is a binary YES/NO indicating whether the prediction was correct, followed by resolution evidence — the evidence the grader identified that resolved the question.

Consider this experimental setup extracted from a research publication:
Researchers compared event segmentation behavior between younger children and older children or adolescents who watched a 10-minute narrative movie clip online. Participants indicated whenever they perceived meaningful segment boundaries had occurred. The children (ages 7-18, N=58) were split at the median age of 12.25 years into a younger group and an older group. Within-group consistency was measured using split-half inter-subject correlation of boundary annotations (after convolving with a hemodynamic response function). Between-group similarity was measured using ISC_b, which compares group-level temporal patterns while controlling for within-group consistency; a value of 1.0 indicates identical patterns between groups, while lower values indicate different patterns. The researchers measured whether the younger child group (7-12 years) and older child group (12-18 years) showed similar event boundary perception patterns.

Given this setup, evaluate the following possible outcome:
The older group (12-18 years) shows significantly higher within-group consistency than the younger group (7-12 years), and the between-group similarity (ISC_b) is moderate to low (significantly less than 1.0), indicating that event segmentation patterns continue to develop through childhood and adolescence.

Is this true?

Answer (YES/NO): NO